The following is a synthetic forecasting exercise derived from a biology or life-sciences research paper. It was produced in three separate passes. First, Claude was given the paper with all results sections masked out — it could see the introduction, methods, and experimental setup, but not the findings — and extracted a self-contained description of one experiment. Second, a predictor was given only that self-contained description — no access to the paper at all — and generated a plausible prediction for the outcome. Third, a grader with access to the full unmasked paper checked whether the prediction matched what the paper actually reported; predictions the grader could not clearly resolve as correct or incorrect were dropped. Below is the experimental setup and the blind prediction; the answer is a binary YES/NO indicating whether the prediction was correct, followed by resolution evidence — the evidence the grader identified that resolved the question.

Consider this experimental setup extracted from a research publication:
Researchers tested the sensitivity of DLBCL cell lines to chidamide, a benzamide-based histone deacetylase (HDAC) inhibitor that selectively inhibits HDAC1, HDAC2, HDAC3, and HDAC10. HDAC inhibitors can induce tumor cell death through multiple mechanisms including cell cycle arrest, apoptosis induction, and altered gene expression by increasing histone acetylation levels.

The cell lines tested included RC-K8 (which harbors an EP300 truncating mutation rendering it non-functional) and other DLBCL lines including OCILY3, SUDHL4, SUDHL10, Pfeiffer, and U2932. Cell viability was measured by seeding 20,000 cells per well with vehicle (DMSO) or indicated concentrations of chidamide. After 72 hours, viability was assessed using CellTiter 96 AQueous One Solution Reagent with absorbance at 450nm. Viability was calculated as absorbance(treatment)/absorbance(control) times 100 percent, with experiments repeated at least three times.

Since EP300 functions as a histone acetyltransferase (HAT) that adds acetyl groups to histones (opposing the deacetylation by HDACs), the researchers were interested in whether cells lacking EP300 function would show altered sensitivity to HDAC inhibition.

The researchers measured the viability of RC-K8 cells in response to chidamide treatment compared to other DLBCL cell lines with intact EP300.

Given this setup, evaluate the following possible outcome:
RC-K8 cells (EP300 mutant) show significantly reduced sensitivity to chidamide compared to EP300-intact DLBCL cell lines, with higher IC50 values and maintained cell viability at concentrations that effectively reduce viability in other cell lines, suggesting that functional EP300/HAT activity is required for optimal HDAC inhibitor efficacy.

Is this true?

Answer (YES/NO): YES